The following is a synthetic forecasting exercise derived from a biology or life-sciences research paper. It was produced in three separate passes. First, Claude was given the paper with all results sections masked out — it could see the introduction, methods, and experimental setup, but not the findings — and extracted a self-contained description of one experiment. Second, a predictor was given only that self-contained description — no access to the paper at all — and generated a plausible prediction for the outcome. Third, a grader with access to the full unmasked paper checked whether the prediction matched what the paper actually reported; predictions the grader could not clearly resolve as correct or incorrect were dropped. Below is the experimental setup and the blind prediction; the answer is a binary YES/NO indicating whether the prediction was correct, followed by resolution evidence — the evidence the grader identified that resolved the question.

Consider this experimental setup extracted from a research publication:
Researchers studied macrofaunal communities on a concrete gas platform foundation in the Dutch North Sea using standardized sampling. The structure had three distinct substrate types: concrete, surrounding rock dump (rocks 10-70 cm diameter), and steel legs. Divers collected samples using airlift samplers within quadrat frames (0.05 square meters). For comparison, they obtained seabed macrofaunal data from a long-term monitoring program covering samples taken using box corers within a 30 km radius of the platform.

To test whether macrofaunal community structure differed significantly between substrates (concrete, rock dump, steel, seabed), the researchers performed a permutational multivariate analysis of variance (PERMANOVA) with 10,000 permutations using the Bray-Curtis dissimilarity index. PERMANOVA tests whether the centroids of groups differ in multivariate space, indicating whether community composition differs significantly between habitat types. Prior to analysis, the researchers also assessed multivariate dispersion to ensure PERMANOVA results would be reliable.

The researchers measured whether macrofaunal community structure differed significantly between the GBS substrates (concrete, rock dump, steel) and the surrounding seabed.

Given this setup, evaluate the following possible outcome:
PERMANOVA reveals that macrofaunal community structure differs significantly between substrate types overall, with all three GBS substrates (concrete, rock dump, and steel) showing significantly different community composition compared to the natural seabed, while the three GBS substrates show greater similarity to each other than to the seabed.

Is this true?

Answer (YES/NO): YES